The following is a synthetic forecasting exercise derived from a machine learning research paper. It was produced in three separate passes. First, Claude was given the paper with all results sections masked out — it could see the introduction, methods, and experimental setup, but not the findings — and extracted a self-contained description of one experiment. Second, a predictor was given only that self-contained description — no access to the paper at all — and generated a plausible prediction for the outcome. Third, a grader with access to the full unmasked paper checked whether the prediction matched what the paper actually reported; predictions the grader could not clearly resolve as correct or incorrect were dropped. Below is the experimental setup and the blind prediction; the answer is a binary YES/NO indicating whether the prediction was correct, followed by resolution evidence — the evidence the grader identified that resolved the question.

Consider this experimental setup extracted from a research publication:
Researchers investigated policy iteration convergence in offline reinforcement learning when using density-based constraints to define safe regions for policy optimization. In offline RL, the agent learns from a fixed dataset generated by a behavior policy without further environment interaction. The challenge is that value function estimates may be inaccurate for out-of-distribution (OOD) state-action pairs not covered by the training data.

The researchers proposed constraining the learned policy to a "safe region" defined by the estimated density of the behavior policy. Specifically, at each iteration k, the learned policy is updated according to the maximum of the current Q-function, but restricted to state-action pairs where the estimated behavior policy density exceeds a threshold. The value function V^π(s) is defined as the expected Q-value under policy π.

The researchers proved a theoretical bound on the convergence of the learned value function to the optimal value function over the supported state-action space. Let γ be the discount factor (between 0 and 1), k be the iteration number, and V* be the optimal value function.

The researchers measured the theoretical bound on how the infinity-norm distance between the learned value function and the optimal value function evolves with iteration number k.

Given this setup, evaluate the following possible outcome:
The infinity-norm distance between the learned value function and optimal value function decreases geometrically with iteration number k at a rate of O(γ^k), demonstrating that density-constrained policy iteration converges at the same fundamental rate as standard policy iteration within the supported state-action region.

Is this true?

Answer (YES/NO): YES